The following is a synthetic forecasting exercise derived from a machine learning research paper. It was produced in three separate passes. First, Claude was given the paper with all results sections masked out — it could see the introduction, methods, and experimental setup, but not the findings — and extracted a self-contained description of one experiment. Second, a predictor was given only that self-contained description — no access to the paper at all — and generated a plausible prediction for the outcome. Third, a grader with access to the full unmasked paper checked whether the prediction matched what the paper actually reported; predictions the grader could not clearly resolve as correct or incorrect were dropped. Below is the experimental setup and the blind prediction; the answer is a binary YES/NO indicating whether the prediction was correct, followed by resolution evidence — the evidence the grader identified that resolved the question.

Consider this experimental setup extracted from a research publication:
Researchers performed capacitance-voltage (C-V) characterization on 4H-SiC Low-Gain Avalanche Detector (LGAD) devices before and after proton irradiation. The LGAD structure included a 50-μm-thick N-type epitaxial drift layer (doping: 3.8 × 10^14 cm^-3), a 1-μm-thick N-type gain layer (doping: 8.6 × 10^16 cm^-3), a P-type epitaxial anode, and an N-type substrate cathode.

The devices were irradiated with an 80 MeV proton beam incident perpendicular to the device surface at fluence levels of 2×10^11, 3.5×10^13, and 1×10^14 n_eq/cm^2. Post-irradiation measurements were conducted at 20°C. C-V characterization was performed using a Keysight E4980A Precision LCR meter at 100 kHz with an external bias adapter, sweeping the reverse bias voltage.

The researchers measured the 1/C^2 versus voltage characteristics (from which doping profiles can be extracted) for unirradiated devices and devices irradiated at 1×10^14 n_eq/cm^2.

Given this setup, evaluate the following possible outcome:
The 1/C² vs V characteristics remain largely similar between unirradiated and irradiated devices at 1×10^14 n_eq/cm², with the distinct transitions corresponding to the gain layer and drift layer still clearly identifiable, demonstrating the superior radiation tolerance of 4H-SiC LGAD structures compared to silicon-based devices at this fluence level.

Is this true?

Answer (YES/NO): NO